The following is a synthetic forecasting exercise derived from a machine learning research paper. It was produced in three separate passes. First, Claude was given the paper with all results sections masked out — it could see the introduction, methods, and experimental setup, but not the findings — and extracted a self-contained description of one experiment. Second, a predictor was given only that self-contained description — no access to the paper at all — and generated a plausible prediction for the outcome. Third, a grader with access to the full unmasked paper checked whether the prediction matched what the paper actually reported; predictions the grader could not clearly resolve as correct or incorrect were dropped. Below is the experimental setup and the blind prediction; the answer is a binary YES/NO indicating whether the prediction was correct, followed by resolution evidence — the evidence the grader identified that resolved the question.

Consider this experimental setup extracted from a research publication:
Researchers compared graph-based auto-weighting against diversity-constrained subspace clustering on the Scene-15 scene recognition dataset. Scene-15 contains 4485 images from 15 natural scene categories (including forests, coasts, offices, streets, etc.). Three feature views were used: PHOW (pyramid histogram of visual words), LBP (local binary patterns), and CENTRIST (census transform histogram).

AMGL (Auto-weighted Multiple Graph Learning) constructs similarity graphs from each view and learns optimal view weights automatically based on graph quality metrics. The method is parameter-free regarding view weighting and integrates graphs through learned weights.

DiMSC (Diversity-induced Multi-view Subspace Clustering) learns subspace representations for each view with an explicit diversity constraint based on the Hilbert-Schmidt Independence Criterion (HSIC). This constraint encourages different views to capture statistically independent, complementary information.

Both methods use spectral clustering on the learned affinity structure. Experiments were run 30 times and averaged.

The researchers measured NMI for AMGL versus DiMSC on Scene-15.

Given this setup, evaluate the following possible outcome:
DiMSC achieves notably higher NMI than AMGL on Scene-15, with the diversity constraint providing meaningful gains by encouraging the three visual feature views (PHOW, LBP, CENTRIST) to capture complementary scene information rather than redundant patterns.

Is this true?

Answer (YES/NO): NO